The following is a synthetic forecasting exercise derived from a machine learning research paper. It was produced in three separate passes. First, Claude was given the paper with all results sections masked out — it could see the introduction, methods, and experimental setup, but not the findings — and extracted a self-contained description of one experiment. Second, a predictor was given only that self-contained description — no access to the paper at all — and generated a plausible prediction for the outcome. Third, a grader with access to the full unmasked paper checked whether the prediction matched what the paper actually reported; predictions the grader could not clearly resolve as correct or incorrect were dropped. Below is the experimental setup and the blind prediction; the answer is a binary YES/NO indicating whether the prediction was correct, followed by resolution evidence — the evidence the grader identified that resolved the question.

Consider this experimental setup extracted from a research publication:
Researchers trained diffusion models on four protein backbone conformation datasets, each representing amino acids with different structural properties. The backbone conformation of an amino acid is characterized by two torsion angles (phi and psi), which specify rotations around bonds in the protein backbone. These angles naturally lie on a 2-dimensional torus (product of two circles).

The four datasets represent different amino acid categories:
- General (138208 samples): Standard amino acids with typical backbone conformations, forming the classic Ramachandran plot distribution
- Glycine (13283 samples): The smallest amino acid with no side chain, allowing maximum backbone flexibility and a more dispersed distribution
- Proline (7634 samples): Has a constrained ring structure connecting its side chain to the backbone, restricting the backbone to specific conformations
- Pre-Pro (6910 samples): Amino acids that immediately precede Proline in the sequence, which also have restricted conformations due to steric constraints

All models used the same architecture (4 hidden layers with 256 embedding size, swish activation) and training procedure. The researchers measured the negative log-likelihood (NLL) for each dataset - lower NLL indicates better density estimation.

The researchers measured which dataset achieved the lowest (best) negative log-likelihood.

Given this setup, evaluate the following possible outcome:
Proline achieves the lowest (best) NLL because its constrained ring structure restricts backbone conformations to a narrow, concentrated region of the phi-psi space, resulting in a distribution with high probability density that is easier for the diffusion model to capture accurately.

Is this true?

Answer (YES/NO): YES